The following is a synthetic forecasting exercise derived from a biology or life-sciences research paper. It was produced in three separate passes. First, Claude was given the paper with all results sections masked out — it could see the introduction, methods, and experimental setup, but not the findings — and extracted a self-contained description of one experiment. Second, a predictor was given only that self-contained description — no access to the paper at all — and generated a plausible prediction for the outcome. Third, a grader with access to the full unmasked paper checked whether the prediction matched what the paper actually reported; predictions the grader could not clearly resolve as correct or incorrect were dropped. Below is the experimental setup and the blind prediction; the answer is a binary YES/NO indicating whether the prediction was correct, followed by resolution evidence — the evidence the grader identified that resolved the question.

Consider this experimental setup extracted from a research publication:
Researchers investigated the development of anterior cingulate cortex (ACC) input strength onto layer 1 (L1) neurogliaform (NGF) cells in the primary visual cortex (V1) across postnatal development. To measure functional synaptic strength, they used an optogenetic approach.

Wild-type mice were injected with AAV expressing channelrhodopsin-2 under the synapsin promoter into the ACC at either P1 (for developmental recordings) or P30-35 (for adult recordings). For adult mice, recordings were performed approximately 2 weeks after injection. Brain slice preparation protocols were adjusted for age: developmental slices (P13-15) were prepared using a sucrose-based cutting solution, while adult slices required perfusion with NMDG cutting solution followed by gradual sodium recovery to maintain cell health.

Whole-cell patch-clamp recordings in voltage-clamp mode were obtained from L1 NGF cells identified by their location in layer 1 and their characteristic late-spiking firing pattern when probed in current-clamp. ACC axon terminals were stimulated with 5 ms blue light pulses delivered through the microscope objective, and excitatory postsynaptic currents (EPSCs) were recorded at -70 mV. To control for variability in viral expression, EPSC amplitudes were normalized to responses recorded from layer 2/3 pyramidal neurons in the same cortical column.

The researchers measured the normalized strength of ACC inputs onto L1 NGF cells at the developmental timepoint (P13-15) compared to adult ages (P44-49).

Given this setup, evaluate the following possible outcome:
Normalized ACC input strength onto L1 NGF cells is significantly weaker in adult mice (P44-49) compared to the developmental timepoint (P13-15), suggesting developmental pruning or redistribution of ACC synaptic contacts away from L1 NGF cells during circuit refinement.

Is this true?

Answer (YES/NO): NO